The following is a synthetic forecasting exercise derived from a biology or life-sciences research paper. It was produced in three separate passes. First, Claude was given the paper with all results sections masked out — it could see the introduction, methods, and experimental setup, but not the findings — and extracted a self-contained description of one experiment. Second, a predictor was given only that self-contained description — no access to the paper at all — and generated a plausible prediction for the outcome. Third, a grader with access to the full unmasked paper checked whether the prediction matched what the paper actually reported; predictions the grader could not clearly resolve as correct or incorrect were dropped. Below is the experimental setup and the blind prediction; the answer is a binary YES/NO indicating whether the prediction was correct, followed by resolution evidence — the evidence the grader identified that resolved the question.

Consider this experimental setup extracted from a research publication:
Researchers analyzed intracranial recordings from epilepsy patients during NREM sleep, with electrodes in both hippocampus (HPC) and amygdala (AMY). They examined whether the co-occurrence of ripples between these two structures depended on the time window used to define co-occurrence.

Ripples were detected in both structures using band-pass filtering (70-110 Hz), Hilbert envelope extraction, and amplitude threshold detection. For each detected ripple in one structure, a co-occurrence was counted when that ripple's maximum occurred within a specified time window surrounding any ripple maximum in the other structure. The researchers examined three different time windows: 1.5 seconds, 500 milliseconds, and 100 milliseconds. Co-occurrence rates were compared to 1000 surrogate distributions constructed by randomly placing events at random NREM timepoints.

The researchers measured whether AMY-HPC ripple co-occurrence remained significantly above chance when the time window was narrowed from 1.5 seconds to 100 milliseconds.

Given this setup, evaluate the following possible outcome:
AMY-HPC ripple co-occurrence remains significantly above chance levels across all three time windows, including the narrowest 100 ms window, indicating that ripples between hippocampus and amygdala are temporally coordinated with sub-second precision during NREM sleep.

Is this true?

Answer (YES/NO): YES